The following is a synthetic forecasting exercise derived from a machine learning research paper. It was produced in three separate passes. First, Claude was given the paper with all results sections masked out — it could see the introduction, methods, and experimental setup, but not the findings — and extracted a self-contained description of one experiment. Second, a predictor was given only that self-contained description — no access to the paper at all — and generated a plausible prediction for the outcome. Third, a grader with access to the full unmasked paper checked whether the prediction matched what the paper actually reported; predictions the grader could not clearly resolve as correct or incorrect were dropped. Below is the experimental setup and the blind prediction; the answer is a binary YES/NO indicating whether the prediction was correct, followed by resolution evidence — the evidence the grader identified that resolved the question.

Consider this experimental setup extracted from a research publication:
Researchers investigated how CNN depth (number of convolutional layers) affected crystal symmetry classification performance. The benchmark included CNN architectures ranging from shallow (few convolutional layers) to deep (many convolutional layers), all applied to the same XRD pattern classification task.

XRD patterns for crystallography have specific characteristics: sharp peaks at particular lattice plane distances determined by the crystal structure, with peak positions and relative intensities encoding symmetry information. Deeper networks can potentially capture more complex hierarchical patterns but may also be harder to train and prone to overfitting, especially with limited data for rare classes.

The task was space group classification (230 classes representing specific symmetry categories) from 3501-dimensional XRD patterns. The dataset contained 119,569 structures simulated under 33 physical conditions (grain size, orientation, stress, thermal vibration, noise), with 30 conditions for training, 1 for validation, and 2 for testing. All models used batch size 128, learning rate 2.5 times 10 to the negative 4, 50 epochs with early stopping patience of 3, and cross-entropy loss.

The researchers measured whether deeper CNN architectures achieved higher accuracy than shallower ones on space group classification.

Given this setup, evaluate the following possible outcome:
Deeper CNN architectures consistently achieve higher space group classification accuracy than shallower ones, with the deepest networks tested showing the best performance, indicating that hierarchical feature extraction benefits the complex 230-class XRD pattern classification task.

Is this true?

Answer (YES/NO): NO